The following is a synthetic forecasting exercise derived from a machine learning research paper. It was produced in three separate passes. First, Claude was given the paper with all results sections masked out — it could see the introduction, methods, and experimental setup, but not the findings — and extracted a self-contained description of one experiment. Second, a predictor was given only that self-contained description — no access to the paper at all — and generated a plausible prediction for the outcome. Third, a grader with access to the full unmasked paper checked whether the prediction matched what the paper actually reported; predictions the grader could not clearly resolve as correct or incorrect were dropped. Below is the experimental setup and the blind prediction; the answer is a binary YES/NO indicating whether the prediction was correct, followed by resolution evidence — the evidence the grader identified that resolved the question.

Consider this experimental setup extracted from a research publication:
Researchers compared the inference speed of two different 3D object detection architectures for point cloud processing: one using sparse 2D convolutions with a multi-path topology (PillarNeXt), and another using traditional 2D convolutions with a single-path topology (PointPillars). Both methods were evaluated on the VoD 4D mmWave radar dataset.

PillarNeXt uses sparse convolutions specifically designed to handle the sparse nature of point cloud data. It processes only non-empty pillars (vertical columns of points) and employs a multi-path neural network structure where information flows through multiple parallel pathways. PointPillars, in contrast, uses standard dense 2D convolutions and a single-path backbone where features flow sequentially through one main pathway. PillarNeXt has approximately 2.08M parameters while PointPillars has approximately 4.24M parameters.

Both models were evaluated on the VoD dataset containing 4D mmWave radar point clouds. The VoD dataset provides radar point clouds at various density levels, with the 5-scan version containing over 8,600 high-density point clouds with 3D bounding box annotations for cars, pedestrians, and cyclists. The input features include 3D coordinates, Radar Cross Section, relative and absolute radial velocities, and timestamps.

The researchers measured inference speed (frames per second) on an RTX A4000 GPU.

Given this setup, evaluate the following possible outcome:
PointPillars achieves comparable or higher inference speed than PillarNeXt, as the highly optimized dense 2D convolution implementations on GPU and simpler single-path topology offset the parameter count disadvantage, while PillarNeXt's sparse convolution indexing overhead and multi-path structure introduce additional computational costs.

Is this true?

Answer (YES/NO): YES